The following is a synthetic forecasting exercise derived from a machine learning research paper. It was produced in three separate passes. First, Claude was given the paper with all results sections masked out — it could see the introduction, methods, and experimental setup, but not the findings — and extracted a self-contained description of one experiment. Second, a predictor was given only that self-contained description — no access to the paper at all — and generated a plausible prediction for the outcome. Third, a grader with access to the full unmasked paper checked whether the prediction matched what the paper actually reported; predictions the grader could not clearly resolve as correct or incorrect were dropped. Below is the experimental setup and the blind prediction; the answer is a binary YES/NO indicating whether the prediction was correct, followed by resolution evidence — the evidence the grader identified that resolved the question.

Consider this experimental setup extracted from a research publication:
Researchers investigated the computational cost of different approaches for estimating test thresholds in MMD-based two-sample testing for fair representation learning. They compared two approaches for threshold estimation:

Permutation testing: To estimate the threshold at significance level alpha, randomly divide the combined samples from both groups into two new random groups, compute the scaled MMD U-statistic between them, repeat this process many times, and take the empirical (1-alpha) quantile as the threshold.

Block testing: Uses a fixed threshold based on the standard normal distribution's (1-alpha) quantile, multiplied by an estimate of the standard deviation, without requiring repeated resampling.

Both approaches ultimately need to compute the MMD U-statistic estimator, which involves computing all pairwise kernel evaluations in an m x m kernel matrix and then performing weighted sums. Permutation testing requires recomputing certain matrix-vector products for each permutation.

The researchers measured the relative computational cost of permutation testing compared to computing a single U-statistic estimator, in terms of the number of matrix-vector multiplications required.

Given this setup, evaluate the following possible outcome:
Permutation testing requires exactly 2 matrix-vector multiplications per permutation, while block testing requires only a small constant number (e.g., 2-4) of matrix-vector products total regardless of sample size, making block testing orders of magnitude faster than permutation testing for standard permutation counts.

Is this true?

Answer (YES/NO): NO